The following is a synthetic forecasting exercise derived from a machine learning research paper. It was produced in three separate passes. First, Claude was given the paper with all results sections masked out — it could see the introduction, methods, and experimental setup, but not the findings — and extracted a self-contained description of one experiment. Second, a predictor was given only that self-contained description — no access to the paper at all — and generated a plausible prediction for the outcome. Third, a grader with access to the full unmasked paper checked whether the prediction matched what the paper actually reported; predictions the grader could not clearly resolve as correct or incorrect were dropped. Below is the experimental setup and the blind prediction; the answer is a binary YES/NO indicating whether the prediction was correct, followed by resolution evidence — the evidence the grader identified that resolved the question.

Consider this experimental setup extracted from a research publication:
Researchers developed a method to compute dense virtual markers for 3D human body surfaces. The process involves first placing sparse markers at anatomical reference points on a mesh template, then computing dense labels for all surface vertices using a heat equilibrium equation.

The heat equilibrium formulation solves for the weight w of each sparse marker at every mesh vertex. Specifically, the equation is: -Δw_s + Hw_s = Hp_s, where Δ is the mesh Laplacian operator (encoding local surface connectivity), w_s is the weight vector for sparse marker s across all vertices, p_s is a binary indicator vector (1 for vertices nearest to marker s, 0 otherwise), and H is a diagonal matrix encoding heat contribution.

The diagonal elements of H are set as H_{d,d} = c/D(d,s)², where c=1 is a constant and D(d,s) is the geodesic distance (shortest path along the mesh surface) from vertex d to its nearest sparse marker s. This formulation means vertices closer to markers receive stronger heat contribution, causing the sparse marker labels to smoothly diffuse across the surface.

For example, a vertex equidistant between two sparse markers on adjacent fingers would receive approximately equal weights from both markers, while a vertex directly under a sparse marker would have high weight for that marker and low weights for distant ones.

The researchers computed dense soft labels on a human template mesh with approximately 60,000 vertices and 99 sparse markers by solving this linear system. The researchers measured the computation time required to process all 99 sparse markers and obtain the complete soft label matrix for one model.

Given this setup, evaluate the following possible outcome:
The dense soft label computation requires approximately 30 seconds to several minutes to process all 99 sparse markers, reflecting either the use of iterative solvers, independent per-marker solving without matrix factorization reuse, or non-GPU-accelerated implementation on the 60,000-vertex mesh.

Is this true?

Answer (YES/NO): YES